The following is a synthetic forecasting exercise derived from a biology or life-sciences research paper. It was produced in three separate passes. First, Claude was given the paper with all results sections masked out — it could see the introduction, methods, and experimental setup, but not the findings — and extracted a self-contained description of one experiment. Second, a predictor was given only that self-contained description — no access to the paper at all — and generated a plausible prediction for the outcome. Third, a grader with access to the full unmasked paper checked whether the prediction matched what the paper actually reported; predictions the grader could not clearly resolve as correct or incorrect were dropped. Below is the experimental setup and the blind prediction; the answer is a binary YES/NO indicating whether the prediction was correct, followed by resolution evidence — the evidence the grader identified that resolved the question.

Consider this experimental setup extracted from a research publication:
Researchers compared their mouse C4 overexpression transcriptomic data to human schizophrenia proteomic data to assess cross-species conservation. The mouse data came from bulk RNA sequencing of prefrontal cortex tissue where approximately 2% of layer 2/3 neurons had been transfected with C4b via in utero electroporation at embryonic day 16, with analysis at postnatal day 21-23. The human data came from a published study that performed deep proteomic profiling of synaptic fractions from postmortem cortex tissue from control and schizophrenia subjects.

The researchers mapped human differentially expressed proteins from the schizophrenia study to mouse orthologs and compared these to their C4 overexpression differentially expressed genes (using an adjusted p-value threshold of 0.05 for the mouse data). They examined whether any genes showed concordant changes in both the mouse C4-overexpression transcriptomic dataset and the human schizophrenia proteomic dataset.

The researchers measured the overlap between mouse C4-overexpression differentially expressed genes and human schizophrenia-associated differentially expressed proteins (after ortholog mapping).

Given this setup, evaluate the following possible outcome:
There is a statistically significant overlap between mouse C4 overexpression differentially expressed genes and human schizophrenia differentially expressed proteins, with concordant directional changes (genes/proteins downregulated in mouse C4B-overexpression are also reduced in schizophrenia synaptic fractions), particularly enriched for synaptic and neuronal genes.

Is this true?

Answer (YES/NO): NO